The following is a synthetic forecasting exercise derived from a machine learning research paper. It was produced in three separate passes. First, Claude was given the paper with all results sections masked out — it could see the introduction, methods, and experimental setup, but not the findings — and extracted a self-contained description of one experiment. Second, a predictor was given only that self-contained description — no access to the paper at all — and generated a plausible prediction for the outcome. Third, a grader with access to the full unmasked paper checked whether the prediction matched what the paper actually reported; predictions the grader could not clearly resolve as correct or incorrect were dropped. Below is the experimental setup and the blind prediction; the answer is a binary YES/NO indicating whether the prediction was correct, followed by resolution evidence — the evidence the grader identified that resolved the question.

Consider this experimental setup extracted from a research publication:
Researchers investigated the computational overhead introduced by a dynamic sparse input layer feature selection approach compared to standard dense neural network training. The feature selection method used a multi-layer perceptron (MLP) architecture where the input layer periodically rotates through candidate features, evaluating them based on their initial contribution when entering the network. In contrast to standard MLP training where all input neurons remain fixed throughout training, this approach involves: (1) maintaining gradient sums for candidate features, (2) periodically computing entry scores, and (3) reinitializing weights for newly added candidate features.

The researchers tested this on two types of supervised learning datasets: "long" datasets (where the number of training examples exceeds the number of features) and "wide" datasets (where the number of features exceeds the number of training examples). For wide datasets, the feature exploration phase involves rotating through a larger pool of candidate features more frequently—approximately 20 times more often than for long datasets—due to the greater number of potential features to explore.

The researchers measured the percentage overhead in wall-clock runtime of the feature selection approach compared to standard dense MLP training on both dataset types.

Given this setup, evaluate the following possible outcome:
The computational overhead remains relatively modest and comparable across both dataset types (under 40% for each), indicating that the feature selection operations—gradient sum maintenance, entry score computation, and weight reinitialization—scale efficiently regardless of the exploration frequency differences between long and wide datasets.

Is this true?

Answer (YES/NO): NO